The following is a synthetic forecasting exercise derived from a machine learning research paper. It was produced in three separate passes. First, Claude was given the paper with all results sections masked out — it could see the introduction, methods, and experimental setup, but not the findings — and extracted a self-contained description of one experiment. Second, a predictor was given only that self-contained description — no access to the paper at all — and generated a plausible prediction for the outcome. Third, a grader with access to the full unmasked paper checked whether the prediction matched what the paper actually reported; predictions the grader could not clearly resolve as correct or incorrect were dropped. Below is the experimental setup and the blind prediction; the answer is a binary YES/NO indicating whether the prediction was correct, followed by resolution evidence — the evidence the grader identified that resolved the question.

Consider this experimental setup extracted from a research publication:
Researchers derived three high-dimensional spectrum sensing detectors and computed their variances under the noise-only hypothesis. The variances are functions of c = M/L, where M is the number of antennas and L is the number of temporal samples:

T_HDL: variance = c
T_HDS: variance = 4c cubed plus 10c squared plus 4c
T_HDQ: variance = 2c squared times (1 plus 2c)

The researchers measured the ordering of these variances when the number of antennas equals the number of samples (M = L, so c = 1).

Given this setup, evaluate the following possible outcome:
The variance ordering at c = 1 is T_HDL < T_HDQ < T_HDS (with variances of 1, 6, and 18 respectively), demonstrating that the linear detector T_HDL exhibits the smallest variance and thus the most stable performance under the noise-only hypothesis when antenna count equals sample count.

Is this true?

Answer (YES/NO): YES